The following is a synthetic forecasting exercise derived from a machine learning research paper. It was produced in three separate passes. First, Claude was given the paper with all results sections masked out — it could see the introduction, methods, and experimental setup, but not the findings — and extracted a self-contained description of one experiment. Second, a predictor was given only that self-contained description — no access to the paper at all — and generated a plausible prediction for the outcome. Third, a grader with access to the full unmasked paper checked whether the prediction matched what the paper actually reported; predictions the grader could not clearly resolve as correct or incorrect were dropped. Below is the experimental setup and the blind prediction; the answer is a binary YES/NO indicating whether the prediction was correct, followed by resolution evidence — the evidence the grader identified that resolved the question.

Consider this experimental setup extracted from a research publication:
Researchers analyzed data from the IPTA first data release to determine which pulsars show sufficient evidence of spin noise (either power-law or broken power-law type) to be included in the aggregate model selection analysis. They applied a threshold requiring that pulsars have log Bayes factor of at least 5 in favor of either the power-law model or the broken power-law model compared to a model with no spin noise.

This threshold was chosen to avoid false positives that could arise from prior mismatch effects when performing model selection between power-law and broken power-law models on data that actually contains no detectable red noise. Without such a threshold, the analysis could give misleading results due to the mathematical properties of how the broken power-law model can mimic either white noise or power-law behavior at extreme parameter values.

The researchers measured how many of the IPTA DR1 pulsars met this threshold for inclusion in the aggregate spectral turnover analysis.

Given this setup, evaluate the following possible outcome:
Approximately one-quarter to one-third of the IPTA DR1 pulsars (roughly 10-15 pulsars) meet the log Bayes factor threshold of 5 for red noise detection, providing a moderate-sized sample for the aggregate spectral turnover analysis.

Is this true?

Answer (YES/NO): NO